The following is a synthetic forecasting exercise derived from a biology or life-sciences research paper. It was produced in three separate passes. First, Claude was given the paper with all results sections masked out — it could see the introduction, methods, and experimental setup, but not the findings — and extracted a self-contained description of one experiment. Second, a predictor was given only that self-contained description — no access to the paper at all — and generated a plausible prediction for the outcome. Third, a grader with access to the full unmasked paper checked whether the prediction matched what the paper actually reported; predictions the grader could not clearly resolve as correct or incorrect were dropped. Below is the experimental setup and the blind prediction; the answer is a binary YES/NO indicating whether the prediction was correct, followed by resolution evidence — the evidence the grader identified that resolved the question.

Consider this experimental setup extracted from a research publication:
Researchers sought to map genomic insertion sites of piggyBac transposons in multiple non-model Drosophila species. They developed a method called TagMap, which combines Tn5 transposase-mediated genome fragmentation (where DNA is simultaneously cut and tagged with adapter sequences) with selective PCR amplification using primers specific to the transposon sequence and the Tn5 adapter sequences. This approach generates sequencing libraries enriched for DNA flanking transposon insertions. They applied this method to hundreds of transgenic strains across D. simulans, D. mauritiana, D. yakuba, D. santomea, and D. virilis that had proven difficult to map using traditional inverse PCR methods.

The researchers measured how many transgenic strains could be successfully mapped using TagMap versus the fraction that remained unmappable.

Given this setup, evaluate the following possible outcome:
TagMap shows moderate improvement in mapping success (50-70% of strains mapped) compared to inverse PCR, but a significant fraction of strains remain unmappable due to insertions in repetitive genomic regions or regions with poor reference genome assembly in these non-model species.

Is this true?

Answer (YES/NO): NO